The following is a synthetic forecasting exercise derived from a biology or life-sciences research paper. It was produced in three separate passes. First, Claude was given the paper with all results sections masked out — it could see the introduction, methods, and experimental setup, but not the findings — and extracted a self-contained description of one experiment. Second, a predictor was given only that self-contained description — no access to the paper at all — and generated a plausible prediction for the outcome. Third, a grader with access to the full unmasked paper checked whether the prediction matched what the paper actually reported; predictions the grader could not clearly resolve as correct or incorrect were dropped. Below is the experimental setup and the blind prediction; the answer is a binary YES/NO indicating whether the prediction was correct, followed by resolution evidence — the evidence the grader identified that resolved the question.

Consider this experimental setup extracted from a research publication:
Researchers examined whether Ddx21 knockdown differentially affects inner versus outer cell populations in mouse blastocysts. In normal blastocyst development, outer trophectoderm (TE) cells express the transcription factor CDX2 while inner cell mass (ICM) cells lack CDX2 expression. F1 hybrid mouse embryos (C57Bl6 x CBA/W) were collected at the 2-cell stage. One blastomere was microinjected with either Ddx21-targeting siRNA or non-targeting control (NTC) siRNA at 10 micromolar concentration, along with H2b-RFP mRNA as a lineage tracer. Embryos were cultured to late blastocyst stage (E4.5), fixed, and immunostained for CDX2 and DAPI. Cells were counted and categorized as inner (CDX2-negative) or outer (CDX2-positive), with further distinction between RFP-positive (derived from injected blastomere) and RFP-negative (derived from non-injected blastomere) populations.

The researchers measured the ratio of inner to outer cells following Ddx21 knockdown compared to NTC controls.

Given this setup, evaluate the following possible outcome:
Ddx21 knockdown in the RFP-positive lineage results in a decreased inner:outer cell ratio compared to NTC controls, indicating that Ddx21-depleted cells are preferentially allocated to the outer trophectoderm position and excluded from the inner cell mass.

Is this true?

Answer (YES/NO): YES